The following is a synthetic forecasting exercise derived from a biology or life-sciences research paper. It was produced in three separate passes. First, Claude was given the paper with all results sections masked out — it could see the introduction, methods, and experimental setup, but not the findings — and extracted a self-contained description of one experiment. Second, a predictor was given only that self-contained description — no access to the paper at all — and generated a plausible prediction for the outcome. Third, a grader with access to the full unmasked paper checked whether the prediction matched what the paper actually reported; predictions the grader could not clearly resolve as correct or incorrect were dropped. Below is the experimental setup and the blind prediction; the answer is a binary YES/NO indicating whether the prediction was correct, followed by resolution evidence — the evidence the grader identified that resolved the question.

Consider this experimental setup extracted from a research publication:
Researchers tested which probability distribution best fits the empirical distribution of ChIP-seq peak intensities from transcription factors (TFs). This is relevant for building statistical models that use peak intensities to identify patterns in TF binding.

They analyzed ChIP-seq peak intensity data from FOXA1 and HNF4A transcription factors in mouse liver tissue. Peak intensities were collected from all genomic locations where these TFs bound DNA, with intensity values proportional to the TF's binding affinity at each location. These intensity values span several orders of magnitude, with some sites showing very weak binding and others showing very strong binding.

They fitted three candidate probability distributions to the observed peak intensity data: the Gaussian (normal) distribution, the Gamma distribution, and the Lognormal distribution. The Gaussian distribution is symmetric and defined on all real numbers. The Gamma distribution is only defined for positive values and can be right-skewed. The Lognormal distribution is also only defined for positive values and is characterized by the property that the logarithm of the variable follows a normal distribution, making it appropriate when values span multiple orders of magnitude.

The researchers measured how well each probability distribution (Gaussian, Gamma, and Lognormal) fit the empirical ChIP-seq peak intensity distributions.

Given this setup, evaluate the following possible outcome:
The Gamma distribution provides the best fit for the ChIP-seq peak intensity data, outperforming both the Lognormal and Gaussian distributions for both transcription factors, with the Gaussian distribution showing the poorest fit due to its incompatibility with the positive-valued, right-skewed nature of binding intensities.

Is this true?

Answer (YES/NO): NO